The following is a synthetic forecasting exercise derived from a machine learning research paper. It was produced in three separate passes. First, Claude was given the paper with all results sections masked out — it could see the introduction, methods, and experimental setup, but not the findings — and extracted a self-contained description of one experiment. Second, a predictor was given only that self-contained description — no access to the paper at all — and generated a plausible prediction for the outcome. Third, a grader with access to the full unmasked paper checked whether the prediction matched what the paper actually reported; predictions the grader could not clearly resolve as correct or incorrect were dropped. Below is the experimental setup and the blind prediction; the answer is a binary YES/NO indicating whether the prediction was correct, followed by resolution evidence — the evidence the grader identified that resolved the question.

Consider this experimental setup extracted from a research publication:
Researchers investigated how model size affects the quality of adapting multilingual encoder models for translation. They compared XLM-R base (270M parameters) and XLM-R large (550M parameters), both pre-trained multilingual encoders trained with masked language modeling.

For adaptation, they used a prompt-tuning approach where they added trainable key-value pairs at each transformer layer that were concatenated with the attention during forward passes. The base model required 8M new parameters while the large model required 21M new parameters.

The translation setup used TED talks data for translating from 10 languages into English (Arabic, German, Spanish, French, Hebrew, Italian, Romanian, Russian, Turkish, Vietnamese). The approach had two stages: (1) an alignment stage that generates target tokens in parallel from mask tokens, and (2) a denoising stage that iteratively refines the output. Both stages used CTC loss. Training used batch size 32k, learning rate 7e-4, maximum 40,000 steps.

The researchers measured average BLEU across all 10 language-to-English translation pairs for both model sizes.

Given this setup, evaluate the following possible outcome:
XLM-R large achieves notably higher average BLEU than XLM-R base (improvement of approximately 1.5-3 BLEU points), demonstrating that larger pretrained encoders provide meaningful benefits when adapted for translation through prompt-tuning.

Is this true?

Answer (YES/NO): NO